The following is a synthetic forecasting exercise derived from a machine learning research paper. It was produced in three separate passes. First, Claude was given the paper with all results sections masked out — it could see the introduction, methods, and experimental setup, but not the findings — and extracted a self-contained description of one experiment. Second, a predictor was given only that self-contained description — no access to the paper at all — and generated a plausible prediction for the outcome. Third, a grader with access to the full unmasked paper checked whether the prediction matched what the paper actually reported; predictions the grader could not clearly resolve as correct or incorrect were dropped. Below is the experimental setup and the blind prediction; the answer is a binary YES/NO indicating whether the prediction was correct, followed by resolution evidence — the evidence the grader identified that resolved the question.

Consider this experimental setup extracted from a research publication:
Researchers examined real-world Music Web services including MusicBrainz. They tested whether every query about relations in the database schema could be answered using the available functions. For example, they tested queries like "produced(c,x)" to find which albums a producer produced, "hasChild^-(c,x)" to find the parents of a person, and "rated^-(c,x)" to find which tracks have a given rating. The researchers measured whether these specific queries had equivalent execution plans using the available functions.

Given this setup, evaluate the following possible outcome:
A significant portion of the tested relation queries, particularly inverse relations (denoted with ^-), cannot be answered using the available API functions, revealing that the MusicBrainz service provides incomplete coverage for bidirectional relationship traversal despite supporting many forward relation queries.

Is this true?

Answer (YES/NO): NO